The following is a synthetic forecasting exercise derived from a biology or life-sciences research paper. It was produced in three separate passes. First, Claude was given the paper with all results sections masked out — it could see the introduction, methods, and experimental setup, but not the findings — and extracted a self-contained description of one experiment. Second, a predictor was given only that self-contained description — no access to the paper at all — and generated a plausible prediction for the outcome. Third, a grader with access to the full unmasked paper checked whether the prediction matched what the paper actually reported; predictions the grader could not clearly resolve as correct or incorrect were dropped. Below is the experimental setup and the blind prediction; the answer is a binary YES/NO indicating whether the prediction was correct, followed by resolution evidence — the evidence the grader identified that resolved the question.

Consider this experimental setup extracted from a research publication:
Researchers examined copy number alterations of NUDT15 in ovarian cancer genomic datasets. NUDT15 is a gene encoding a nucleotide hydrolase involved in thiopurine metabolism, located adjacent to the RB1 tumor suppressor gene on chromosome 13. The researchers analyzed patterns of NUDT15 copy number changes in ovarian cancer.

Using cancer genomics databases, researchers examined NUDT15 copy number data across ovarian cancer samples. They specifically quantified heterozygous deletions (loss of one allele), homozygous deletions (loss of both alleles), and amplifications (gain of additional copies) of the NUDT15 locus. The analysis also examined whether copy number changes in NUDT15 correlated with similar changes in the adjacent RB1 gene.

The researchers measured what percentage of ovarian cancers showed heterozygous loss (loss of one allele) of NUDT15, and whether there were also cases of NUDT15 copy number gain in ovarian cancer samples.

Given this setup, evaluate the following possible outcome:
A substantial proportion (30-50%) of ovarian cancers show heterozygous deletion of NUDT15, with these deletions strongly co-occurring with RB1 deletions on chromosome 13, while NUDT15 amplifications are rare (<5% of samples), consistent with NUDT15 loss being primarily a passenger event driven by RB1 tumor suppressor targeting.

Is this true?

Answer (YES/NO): NO